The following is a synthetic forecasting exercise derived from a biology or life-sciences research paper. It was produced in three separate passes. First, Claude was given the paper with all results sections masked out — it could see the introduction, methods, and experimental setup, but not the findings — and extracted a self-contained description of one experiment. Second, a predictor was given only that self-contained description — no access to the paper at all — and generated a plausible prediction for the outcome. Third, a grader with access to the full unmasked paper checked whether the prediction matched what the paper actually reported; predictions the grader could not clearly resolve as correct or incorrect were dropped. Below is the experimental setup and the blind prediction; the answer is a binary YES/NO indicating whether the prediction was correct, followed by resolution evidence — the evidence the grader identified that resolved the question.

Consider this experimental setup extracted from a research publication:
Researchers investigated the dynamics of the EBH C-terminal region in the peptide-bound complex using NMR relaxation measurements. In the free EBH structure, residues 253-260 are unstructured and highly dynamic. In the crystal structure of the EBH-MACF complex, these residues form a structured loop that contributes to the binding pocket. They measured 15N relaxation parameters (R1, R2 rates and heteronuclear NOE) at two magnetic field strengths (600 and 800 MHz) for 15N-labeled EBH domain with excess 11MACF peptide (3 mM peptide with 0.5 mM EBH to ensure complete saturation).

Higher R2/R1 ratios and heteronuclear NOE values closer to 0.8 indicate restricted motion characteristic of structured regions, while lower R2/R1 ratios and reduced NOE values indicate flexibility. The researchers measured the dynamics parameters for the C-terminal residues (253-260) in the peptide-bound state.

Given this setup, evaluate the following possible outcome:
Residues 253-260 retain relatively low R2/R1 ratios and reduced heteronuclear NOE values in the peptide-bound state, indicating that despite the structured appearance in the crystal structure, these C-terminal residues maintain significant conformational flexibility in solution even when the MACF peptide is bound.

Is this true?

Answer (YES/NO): NO